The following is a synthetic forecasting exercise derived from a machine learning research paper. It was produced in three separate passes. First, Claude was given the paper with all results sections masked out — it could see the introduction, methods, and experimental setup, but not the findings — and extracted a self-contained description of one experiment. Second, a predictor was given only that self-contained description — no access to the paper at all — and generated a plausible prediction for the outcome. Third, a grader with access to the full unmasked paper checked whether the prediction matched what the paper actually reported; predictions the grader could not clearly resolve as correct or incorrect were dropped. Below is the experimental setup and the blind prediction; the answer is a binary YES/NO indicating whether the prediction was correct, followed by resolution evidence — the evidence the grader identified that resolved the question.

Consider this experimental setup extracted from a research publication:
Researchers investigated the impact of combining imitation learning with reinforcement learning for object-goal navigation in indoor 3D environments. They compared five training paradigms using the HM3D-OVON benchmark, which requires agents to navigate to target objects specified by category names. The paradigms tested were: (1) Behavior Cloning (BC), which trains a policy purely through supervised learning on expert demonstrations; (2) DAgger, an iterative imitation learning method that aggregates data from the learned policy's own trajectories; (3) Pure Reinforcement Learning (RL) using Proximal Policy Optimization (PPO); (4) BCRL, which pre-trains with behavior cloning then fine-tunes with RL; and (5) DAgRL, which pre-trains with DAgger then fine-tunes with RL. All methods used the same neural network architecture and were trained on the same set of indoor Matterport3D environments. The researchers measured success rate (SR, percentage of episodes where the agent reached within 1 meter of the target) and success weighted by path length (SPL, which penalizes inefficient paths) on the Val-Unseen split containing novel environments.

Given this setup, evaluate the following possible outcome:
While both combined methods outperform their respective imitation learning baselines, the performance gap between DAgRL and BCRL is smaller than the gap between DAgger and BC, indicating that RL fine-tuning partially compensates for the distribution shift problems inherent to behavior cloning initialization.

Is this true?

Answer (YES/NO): NO